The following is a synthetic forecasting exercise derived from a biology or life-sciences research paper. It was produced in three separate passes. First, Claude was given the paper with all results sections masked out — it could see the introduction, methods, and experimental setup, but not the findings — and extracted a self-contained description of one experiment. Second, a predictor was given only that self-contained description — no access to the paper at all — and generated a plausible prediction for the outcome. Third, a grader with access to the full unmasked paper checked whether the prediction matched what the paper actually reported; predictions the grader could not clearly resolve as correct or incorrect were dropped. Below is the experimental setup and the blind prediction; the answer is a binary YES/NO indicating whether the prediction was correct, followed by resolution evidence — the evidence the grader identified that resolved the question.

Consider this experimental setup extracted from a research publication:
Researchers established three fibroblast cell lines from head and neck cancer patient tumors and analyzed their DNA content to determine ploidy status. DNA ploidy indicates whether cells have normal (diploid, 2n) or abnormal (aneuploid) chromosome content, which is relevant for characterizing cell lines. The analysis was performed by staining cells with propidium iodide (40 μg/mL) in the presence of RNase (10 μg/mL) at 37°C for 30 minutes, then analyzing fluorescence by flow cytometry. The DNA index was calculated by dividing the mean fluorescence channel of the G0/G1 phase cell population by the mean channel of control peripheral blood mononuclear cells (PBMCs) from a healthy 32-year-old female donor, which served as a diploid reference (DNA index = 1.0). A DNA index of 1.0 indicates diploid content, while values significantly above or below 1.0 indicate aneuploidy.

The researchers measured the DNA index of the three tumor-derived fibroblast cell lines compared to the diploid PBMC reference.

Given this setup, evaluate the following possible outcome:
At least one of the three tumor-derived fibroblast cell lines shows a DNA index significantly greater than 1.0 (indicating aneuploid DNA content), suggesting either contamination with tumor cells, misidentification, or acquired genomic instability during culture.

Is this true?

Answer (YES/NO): YES